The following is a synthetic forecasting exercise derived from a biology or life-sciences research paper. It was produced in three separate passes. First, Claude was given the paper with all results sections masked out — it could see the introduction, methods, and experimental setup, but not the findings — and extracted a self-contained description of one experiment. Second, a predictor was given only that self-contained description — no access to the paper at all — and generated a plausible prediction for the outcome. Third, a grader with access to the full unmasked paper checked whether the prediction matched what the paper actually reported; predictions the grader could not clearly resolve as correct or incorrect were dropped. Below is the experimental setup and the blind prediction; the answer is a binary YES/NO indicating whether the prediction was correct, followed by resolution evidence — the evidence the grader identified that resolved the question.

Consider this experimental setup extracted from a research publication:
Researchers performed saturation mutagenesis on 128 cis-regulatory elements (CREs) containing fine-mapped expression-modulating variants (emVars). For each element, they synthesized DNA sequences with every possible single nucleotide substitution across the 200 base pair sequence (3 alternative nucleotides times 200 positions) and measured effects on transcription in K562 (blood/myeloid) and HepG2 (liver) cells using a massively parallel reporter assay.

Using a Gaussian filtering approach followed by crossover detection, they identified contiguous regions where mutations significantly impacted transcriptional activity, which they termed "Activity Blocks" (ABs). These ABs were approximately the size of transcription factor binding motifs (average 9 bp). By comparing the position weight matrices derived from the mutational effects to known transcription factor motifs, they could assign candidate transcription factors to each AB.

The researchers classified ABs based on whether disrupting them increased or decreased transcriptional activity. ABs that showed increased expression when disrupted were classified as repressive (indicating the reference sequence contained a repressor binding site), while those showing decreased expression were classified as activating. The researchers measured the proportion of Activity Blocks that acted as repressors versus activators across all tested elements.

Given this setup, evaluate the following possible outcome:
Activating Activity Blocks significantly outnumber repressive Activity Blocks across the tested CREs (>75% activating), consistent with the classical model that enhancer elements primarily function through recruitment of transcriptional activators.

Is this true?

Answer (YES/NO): NO